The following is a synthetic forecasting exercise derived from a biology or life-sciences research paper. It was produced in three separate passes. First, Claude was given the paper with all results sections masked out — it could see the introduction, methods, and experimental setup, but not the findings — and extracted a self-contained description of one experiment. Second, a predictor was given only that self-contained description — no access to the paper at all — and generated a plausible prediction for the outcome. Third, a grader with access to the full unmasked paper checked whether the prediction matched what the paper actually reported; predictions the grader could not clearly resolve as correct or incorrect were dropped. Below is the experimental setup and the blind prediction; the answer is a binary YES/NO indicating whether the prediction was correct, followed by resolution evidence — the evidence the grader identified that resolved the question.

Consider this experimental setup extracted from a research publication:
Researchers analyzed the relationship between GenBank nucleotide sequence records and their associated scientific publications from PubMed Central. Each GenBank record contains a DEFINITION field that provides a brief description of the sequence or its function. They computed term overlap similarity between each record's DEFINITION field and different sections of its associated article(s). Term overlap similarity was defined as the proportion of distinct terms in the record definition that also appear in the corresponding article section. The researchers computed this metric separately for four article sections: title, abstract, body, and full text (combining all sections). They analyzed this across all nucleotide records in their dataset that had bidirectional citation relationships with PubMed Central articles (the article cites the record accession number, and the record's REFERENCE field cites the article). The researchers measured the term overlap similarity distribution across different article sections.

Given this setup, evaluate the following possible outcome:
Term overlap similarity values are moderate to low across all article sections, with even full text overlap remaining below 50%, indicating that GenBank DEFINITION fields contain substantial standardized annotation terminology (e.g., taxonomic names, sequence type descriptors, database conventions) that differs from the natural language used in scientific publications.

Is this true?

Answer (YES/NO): NO